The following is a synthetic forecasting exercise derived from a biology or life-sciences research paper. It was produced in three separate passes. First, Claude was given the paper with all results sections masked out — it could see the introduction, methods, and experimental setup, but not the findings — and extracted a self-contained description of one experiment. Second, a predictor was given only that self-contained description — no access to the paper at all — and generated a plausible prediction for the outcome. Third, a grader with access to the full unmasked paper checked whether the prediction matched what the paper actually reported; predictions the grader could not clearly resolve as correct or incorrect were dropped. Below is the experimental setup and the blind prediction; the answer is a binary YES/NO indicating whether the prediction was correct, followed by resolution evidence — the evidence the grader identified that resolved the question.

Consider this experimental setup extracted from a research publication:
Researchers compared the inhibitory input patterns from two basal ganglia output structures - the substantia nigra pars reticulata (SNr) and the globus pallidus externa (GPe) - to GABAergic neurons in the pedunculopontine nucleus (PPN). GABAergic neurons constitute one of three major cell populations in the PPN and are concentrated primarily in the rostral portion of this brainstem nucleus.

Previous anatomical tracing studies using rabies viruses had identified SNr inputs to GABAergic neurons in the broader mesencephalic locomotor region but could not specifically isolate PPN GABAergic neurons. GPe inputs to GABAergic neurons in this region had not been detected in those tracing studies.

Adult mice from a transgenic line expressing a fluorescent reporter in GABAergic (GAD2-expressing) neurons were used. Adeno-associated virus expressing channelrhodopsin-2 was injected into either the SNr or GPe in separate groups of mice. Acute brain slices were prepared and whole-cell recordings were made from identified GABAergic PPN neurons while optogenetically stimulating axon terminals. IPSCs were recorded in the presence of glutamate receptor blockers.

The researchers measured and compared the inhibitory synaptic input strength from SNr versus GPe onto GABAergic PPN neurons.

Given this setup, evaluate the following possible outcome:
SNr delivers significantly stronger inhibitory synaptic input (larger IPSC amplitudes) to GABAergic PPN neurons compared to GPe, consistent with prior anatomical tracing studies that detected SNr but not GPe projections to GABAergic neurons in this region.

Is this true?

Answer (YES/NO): YES